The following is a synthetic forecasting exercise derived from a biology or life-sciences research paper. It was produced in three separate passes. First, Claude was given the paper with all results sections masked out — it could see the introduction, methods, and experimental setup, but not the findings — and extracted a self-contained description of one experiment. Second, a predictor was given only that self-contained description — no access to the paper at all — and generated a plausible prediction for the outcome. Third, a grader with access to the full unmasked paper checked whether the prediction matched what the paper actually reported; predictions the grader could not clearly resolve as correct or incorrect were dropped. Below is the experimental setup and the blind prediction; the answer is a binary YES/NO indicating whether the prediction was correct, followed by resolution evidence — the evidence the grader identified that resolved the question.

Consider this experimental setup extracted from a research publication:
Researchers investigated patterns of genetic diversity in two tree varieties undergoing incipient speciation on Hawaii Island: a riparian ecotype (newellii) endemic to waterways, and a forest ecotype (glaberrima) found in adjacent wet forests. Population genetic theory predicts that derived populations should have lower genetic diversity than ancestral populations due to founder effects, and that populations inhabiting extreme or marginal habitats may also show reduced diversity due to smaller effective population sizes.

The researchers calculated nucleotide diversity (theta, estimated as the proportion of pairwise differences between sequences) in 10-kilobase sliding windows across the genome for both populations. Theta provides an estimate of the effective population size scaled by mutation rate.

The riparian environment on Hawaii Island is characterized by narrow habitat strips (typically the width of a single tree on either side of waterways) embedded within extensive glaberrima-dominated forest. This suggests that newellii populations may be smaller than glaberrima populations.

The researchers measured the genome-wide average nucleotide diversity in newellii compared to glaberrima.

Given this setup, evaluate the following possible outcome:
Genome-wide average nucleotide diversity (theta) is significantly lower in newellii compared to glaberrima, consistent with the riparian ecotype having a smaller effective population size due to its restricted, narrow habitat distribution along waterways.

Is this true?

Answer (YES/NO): NO